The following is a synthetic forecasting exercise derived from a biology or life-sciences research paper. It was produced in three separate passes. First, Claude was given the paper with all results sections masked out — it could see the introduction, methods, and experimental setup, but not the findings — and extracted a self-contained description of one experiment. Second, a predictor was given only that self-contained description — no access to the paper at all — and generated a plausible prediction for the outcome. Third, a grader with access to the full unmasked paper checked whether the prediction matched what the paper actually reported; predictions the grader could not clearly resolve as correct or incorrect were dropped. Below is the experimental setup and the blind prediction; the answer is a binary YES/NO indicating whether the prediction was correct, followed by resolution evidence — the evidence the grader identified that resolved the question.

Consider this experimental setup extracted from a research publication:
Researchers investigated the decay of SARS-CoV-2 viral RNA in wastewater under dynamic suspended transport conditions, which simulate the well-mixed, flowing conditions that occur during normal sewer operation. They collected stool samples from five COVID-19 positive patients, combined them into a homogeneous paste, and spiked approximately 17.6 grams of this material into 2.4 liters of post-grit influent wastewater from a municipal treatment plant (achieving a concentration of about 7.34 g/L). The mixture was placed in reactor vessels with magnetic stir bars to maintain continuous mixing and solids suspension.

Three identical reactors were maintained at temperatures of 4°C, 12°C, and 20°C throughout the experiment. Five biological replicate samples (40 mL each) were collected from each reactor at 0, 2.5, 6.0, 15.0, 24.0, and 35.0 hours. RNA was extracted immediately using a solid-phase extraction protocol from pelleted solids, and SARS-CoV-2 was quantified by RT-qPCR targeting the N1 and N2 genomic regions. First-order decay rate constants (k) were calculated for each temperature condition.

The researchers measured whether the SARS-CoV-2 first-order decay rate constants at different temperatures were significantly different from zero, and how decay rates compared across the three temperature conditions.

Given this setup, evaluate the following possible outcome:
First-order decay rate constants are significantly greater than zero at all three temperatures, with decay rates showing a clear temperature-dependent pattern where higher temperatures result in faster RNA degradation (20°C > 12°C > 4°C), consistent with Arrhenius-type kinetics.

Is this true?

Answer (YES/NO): NO